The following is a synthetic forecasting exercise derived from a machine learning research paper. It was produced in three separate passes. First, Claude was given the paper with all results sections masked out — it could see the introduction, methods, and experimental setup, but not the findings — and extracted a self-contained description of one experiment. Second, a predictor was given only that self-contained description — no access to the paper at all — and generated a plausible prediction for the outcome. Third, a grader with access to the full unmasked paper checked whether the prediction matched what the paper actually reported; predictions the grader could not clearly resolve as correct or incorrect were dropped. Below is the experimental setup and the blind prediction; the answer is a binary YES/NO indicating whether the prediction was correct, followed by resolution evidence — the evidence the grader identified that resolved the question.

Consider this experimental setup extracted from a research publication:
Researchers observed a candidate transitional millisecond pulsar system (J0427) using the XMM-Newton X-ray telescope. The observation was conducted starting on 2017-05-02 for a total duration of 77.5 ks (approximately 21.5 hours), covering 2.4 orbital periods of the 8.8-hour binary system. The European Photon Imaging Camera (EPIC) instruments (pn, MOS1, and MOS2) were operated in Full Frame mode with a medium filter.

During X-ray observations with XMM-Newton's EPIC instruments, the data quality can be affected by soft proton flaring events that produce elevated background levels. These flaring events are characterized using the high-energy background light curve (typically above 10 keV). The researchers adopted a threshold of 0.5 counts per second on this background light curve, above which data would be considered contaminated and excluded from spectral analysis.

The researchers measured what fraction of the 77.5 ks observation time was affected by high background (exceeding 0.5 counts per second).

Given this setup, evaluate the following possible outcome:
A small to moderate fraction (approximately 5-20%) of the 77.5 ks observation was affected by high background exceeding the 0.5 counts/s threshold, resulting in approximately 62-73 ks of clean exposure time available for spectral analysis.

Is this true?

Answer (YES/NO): NO